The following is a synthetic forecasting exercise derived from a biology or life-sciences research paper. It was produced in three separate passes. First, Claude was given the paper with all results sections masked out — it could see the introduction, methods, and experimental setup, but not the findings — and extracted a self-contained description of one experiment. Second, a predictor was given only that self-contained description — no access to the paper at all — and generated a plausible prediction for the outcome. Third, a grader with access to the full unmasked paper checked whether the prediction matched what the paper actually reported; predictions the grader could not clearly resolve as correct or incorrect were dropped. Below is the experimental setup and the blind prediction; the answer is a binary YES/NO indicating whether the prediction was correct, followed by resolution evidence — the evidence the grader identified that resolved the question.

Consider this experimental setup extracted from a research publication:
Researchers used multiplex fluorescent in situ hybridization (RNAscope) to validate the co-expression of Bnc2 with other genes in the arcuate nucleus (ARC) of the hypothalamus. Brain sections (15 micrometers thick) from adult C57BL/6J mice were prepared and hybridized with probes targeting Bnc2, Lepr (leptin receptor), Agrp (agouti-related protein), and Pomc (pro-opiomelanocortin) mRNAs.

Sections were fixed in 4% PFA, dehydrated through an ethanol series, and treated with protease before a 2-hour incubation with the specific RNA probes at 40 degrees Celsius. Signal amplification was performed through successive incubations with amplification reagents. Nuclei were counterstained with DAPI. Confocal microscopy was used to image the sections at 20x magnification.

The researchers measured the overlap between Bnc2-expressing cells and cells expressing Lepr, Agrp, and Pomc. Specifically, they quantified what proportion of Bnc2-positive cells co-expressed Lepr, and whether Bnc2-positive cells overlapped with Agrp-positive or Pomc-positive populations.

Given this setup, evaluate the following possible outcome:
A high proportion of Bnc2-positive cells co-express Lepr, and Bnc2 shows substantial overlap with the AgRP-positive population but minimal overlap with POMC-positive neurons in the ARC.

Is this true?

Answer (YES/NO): NO